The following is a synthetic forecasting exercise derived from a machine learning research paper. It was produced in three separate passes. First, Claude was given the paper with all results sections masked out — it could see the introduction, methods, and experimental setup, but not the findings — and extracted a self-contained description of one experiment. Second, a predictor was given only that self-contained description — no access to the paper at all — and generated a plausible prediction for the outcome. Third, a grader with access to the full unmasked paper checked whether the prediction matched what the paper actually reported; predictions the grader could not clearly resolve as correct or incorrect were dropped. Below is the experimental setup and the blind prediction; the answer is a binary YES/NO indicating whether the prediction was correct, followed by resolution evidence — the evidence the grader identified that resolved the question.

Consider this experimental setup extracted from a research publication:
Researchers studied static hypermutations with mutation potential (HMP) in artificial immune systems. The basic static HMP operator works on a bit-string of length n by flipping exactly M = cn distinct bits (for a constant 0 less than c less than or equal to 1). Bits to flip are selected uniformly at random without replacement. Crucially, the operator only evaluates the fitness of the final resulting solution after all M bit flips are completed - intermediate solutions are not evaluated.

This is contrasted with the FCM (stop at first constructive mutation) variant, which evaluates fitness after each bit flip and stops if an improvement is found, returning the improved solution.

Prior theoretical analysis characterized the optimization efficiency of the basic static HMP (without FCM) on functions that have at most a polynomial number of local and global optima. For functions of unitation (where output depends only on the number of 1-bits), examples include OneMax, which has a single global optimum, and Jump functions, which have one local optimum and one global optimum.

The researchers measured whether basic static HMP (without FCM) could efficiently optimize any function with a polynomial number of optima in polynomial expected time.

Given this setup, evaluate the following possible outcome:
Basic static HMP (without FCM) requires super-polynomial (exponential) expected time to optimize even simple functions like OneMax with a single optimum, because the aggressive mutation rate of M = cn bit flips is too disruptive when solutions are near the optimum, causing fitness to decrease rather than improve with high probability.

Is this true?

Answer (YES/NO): YES